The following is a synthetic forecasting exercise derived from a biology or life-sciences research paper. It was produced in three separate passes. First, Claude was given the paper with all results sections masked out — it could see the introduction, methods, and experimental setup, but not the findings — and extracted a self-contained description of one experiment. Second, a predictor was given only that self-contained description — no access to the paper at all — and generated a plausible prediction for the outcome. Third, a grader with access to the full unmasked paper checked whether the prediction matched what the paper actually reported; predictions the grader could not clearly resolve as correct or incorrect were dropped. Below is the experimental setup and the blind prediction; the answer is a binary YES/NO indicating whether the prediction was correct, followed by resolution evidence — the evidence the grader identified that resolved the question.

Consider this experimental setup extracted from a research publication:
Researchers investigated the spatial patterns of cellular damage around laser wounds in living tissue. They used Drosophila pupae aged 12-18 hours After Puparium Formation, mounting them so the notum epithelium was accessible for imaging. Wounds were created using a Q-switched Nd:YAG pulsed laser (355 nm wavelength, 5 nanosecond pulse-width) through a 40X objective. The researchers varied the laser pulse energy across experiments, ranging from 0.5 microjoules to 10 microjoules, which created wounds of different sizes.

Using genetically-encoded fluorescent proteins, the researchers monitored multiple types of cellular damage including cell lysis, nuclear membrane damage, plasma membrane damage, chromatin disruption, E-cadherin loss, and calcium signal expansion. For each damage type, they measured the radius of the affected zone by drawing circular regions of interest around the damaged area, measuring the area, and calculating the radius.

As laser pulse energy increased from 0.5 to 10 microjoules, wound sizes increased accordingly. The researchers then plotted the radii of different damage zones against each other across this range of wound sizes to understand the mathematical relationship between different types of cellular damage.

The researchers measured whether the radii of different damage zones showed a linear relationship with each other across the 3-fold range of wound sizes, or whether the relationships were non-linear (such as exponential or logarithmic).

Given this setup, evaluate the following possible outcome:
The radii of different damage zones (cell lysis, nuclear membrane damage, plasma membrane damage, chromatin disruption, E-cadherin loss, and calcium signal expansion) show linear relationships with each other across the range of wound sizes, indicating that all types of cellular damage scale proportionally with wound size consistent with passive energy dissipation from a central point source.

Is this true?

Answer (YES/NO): YES